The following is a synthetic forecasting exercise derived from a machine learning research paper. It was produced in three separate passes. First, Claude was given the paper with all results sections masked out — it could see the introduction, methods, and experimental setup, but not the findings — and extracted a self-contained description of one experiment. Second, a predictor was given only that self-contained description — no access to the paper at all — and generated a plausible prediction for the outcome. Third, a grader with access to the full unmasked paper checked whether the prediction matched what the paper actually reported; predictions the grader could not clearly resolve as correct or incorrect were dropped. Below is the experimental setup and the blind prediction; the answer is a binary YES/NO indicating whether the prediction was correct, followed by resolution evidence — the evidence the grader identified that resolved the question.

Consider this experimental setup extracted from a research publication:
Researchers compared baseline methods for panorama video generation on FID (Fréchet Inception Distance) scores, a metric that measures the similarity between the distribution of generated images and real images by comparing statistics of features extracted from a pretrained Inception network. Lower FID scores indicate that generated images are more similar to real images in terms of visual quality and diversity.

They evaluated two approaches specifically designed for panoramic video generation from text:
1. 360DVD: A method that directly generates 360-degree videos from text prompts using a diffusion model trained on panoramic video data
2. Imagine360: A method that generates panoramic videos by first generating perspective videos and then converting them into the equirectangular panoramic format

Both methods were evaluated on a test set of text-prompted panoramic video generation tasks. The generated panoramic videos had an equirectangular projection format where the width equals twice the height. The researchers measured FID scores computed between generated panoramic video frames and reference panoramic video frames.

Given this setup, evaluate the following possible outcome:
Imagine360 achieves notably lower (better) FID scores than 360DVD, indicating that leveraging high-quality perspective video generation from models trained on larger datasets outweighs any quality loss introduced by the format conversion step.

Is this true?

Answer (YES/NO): NO